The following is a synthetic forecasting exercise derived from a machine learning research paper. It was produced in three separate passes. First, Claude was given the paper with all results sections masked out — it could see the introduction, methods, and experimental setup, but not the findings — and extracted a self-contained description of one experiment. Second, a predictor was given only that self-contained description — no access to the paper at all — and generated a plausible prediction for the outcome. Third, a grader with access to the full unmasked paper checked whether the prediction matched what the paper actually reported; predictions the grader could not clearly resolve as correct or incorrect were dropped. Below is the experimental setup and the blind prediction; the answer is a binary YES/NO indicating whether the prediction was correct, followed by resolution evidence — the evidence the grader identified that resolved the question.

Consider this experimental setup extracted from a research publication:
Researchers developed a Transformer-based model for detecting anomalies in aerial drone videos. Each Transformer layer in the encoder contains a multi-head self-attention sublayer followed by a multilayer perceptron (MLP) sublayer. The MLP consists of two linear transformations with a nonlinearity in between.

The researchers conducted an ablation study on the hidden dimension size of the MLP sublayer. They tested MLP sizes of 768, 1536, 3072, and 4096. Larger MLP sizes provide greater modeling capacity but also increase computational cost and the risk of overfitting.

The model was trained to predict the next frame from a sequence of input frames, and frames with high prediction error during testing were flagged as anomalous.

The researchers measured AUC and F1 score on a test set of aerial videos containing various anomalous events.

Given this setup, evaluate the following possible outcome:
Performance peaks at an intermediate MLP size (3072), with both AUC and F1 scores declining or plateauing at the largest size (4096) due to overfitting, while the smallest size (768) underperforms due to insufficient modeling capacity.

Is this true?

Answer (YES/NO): NO